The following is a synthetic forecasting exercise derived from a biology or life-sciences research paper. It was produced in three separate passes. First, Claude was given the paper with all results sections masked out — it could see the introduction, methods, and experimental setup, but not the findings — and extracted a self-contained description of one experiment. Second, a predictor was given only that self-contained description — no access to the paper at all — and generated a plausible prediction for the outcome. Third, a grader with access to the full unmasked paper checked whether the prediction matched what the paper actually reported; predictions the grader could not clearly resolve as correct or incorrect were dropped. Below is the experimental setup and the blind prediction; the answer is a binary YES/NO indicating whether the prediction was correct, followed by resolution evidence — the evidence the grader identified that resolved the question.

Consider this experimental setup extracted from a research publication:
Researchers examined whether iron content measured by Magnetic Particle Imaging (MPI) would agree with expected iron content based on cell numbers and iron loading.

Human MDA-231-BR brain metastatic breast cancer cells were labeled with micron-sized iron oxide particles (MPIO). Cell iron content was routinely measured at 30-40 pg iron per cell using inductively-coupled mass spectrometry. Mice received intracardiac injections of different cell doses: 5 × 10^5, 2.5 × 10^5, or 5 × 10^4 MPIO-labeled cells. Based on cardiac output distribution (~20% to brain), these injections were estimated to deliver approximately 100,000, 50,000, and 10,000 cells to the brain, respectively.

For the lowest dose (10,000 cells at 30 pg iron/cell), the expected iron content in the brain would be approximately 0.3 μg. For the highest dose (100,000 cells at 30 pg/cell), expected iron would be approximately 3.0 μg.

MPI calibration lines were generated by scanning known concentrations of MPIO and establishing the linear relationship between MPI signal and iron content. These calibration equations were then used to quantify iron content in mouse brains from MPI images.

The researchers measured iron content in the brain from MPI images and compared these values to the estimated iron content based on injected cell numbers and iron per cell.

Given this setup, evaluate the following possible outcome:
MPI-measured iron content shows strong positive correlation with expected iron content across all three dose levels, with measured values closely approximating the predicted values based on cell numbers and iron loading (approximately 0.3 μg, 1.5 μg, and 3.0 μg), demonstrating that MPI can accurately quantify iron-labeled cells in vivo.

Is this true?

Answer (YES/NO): YES